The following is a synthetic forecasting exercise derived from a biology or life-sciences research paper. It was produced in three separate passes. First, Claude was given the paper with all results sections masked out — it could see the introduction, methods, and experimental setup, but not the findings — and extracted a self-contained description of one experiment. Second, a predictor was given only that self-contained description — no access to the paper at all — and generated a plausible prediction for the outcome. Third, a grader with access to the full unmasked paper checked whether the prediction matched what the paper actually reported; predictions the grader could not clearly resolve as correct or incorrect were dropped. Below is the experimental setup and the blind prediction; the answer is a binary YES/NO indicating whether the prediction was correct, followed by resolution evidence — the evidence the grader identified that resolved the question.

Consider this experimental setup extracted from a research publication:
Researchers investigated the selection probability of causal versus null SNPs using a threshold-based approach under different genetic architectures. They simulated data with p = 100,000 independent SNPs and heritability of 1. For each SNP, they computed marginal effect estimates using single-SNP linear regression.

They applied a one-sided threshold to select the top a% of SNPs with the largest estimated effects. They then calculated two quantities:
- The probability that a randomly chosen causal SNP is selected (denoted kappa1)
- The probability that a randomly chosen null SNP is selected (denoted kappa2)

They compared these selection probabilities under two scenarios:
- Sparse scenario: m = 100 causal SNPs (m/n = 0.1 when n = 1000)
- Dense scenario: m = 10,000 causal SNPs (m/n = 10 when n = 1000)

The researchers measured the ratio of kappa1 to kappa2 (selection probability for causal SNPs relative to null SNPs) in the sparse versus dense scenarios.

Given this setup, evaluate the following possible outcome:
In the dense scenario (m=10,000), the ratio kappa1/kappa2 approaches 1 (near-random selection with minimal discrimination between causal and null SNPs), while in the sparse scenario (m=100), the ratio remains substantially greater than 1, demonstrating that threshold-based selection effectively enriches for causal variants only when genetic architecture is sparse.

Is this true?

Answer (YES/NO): YES